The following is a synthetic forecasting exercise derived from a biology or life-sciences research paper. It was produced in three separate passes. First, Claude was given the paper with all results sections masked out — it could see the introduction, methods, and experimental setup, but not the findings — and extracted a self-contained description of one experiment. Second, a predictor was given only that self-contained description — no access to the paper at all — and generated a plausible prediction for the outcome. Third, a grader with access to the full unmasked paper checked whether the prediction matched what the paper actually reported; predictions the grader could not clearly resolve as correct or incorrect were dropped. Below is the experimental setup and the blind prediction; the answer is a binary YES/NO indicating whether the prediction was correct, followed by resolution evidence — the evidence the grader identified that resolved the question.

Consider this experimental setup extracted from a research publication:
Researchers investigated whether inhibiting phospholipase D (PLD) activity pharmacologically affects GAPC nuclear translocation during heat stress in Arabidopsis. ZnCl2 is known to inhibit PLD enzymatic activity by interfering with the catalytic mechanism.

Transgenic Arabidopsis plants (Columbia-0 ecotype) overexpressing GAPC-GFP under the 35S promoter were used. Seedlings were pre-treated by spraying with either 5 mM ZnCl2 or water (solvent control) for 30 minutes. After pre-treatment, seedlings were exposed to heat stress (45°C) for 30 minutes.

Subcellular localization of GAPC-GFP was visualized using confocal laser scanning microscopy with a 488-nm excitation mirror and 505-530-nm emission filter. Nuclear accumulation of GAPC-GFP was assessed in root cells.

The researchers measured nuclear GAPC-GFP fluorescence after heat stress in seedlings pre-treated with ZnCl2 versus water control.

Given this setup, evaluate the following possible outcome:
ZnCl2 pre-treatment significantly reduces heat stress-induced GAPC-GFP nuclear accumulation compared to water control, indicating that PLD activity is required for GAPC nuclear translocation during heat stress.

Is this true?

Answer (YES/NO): NO